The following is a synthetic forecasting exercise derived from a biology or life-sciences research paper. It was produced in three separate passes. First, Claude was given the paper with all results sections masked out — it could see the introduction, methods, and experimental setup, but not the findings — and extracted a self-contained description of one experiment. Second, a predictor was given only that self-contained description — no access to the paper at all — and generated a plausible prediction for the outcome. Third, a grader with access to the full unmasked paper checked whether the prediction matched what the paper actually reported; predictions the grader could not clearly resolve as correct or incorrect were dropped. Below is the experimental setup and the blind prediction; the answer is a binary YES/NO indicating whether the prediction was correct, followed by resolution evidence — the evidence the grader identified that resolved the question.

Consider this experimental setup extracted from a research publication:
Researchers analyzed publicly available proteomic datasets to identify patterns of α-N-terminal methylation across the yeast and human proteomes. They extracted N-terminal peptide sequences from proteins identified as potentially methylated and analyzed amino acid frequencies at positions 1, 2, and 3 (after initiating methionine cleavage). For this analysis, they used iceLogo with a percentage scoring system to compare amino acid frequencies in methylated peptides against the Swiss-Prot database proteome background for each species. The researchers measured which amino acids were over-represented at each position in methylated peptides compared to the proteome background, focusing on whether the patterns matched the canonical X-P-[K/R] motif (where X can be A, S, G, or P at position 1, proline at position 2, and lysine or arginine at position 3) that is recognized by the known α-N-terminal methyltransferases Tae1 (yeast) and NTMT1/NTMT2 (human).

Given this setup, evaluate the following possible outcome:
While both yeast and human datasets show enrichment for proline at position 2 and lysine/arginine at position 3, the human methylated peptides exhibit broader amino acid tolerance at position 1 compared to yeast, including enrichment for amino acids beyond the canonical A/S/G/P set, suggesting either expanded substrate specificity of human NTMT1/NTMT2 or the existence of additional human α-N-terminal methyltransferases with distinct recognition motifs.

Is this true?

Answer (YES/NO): NO